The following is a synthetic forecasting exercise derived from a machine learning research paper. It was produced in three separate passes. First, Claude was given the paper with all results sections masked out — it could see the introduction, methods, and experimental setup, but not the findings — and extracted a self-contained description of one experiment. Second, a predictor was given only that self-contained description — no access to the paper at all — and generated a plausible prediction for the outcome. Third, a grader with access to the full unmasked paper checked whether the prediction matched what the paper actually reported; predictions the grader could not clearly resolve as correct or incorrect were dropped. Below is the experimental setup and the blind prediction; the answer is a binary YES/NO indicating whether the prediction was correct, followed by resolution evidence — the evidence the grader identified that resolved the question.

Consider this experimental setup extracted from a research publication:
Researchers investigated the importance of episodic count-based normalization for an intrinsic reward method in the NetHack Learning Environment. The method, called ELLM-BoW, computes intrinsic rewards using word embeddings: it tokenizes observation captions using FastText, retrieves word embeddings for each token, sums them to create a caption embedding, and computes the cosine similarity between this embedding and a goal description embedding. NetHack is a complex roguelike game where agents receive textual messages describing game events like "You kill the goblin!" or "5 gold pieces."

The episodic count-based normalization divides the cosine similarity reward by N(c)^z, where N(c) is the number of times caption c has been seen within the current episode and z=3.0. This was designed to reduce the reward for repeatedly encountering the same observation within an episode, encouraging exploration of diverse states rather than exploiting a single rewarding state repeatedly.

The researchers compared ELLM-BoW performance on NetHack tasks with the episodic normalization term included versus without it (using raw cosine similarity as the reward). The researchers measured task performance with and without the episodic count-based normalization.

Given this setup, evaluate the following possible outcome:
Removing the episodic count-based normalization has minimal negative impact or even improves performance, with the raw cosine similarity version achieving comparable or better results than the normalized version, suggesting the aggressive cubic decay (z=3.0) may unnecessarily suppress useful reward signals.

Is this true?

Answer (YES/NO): NO